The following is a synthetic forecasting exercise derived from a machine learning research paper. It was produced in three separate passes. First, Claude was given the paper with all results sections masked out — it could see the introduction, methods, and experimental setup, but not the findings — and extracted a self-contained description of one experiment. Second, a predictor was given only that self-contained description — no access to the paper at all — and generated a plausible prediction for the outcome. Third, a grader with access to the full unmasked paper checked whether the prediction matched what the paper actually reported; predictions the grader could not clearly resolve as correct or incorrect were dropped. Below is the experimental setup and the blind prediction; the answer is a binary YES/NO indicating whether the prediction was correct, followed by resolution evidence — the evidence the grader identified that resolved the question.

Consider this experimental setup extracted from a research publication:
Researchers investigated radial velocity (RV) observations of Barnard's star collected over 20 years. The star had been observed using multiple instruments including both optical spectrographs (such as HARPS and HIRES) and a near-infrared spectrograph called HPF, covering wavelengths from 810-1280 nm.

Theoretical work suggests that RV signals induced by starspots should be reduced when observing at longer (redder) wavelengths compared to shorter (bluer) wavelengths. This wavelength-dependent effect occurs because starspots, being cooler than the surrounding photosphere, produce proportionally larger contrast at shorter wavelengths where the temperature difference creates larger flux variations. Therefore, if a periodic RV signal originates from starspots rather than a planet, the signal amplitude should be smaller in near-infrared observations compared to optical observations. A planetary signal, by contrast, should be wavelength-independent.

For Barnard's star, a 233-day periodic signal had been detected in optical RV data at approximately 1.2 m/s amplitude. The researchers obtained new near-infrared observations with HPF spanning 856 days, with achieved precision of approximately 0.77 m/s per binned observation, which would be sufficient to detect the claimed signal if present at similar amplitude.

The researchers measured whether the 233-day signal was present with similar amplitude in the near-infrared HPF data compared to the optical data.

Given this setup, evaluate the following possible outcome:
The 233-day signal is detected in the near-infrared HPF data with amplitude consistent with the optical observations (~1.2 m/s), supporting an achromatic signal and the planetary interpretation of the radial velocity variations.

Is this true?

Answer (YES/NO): NO